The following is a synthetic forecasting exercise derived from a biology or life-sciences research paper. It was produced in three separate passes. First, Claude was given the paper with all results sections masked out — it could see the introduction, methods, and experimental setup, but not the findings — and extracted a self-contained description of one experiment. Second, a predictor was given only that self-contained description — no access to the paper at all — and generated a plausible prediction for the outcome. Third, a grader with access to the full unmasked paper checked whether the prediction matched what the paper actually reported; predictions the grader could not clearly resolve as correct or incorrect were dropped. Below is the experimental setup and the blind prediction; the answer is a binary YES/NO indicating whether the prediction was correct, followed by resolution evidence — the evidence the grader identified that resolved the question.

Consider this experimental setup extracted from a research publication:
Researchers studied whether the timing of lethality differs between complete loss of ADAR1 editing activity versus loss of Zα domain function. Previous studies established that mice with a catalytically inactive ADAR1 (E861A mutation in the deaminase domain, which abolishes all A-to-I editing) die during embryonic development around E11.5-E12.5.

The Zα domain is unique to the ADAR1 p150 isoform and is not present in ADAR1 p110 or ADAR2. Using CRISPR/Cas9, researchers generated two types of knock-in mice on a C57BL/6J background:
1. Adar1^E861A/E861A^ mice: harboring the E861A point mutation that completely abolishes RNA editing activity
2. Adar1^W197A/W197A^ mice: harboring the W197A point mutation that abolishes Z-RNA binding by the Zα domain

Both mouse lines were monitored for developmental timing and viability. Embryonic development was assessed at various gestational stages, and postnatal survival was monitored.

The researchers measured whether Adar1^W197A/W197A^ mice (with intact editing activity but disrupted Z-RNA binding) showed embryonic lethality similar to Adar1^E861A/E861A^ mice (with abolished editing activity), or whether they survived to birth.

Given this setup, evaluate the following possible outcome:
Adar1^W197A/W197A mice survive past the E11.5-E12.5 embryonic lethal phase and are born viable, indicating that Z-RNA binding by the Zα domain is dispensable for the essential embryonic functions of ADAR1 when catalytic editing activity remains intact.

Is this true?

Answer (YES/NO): YES